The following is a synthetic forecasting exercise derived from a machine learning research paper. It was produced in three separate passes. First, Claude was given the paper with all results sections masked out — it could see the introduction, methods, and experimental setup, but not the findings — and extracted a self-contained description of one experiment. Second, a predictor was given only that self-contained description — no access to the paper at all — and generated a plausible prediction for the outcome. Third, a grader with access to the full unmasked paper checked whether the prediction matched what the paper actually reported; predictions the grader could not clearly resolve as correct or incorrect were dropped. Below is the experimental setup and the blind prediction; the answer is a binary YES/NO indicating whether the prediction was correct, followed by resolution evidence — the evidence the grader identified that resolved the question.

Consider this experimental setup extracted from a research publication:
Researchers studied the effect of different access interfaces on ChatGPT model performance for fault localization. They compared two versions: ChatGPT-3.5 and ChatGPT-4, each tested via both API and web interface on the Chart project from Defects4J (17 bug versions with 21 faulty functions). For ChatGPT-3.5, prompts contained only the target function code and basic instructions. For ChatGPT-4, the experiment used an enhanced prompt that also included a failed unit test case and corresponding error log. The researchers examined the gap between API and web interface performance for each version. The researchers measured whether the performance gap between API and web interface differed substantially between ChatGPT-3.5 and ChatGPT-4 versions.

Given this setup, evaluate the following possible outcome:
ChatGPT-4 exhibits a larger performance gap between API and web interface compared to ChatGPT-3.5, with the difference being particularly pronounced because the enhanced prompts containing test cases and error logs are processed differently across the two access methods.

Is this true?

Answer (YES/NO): YES